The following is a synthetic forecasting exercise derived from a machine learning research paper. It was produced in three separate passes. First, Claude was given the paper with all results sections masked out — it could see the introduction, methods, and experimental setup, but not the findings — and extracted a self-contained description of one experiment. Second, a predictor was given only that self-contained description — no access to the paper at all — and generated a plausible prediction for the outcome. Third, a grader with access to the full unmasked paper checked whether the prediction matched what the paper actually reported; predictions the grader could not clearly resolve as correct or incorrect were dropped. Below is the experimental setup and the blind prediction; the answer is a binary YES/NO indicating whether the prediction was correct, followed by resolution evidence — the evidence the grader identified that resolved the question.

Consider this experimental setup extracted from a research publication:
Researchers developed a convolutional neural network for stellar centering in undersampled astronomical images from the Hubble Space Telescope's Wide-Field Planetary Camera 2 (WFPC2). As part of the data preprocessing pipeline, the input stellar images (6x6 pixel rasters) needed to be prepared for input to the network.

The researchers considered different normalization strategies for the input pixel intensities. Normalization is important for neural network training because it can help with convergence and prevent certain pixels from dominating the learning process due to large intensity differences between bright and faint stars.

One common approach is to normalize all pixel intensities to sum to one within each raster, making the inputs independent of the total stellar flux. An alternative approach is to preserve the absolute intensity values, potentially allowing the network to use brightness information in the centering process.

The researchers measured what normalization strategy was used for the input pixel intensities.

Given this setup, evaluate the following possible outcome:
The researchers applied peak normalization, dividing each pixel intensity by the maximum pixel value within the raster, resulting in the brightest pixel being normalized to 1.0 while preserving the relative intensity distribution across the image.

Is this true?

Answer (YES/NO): NO